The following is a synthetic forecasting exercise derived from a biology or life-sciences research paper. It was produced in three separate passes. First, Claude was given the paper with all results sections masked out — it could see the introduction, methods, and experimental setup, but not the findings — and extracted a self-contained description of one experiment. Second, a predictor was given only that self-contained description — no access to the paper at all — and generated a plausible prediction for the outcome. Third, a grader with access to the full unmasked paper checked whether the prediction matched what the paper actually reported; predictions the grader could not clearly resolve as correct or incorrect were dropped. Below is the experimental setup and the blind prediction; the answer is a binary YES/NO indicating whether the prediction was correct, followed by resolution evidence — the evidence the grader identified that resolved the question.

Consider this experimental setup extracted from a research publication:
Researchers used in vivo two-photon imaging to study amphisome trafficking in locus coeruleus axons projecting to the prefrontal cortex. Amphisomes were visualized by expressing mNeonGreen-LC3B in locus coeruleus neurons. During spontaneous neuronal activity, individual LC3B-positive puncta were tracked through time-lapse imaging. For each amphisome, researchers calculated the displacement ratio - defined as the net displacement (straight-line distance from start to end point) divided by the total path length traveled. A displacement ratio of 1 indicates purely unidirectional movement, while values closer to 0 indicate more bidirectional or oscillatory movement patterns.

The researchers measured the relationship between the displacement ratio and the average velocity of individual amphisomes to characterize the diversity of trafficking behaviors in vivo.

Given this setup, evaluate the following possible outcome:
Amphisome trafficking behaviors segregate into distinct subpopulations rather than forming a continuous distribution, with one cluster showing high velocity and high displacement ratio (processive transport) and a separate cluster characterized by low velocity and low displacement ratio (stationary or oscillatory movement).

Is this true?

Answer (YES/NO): NO